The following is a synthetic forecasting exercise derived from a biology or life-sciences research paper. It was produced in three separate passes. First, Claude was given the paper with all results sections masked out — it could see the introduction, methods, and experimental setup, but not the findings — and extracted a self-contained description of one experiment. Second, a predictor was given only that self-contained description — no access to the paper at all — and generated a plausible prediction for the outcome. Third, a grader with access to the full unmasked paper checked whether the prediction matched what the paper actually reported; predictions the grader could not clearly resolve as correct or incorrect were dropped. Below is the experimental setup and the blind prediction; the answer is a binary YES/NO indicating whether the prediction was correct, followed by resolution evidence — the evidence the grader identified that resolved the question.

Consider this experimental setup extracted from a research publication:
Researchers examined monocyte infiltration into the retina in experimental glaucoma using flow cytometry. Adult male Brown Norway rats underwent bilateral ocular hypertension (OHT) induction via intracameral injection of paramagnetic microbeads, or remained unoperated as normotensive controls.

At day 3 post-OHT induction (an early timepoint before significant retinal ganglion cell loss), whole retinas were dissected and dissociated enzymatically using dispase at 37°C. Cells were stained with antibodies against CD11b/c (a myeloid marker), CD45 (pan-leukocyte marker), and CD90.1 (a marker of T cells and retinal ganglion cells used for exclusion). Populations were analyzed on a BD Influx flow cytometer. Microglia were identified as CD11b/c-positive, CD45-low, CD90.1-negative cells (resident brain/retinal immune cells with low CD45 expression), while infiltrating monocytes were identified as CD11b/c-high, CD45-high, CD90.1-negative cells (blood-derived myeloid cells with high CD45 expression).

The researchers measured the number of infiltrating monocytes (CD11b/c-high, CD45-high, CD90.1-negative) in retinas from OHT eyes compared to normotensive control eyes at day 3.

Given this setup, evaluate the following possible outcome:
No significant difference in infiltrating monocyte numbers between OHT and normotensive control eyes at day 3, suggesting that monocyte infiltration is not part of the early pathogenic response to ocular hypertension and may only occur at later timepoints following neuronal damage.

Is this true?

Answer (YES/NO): NO